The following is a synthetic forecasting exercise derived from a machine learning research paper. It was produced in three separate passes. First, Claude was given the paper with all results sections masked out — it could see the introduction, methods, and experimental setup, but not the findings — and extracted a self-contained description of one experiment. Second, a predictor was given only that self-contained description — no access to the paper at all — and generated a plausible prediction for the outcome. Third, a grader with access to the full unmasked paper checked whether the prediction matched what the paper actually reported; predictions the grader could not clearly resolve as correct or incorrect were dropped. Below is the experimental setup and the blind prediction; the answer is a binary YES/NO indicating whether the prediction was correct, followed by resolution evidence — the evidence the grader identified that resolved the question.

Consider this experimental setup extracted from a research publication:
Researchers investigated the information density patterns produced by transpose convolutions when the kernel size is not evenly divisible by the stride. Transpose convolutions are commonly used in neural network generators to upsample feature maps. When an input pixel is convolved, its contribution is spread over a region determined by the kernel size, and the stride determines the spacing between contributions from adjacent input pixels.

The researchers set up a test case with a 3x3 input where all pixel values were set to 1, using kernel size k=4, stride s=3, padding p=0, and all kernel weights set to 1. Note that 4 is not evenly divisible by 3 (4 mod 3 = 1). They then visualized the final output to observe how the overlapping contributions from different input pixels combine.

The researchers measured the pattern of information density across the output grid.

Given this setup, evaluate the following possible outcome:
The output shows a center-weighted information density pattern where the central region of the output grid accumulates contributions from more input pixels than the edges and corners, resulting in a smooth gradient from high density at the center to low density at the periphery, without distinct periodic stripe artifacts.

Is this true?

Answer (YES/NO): NO